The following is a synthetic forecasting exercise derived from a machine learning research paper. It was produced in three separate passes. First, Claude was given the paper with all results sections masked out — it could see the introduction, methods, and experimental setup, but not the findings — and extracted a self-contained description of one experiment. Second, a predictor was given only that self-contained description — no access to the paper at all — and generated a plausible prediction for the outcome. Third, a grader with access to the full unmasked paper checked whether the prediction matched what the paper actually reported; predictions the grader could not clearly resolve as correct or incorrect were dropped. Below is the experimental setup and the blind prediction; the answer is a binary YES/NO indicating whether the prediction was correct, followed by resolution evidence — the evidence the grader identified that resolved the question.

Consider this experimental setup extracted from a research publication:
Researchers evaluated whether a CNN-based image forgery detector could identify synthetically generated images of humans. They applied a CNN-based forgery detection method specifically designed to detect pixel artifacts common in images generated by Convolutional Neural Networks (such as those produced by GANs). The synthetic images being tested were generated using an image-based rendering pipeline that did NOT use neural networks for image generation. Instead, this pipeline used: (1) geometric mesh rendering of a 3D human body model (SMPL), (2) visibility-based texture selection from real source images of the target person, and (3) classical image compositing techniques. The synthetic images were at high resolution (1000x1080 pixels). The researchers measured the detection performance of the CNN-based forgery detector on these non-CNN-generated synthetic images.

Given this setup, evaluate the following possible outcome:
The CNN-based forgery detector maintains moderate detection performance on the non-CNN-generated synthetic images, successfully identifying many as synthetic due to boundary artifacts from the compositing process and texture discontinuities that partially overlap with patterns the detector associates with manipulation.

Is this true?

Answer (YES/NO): NO